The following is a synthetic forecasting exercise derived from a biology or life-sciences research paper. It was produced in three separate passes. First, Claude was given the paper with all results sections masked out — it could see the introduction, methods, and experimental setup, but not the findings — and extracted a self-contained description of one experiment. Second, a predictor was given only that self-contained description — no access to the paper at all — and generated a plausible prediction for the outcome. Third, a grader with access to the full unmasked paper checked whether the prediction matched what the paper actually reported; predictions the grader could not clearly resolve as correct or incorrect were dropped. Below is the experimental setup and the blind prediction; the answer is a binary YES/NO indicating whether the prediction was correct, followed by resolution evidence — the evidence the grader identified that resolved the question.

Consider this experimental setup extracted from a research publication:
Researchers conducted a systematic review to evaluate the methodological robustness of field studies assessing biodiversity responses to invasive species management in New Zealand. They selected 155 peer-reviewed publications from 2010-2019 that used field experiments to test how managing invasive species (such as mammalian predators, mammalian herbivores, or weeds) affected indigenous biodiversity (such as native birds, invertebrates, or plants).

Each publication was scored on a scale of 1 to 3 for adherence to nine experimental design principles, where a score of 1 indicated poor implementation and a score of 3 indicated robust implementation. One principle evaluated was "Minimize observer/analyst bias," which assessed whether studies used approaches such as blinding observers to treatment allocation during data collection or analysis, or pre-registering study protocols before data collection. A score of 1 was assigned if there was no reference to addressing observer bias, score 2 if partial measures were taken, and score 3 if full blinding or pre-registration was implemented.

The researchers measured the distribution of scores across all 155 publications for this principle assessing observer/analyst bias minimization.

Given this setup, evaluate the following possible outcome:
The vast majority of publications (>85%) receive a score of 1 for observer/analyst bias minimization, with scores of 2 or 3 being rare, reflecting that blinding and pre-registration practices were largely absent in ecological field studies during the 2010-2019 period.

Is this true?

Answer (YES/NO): YES